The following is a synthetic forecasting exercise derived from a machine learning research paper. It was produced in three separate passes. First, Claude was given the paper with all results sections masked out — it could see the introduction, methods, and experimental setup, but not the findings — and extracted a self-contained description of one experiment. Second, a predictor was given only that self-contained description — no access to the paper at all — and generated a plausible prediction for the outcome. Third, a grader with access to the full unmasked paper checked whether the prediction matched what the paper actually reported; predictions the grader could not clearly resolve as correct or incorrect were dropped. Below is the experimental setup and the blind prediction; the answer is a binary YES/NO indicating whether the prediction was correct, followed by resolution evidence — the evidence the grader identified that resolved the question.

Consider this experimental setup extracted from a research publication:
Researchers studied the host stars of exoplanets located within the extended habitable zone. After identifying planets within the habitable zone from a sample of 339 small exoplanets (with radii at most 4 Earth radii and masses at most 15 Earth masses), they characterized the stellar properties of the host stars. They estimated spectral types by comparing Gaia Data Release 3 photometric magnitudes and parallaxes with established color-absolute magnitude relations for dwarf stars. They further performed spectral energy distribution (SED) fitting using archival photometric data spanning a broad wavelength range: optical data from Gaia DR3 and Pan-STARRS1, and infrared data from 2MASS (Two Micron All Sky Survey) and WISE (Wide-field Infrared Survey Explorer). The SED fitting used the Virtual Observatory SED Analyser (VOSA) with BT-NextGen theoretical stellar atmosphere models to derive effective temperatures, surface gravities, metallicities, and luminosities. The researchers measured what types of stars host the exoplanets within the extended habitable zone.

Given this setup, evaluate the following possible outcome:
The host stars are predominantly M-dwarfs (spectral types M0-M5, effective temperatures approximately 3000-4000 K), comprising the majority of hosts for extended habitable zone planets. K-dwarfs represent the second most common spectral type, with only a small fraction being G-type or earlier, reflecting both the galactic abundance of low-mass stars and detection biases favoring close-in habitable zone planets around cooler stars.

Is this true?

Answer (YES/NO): NO